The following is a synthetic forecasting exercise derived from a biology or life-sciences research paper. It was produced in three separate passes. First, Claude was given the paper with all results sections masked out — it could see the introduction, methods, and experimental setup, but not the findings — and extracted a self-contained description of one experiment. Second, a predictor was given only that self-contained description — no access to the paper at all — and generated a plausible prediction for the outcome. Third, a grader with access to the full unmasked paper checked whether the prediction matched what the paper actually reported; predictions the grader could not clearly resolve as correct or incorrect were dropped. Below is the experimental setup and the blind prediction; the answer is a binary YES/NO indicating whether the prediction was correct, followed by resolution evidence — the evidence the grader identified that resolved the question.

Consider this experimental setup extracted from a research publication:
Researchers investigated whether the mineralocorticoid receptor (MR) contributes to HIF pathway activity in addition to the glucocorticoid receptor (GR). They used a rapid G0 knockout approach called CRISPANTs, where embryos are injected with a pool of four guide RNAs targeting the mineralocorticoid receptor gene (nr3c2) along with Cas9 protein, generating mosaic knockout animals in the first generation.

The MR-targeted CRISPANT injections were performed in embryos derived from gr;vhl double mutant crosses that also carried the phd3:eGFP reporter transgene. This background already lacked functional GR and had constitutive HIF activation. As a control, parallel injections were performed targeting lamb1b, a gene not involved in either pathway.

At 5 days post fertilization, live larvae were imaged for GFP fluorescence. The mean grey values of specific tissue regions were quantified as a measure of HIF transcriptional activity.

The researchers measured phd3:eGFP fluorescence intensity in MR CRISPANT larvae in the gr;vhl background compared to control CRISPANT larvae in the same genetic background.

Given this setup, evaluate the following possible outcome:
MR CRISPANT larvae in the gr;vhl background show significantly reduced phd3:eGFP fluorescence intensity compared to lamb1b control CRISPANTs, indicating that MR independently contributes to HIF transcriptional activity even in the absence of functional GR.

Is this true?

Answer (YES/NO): YES